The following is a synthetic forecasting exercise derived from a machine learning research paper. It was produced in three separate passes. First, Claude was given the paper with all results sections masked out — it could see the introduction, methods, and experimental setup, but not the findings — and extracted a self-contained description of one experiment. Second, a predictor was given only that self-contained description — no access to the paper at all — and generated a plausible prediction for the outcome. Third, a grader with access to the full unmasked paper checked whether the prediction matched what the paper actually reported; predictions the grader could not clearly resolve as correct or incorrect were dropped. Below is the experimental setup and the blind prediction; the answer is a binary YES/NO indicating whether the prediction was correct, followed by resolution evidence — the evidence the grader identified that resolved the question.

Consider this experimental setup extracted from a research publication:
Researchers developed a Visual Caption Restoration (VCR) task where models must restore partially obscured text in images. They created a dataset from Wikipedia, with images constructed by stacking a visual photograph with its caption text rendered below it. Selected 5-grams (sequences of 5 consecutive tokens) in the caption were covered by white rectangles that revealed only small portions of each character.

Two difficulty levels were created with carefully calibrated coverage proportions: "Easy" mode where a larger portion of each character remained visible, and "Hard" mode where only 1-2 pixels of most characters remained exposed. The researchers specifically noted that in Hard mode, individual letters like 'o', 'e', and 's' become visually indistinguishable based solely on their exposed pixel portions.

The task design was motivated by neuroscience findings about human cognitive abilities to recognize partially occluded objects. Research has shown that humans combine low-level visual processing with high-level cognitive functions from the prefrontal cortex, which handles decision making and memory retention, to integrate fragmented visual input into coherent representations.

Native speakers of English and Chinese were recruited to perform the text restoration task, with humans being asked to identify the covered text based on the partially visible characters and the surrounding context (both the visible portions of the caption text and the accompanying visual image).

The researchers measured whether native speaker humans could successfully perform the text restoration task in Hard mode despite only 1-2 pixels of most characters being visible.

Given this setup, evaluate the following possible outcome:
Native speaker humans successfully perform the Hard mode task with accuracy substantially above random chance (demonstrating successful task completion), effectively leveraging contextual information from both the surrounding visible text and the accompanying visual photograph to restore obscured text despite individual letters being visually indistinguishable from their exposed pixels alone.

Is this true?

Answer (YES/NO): YES